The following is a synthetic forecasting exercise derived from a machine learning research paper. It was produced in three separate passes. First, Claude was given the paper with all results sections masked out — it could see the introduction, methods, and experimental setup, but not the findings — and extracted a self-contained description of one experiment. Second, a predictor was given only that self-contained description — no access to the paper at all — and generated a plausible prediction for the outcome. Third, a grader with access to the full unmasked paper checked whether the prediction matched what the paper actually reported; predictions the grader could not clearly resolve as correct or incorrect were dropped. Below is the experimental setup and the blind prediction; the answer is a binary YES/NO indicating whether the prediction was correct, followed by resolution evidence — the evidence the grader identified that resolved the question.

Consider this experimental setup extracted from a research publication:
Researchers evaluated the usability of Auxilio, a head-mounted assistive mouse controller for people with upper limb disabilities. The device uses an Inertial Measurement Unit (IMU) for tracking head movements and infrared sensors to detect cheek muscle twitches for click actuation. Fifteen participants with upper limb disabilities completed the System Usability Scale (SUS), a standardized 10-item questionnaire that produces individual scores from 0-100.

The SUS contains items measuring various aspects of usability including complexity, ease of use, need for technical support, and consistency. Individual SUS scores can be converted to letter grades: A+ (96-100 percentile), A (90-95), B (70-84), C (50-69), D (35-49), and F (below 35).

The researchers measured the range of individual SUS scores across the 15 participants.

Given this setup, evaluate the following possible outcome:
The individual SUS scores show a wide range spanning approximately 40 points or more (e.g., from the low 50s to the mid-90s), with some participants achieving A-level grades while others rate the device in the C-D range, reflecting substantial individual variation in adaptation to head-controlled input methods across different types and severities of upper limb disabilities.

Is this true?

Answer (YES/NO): NO